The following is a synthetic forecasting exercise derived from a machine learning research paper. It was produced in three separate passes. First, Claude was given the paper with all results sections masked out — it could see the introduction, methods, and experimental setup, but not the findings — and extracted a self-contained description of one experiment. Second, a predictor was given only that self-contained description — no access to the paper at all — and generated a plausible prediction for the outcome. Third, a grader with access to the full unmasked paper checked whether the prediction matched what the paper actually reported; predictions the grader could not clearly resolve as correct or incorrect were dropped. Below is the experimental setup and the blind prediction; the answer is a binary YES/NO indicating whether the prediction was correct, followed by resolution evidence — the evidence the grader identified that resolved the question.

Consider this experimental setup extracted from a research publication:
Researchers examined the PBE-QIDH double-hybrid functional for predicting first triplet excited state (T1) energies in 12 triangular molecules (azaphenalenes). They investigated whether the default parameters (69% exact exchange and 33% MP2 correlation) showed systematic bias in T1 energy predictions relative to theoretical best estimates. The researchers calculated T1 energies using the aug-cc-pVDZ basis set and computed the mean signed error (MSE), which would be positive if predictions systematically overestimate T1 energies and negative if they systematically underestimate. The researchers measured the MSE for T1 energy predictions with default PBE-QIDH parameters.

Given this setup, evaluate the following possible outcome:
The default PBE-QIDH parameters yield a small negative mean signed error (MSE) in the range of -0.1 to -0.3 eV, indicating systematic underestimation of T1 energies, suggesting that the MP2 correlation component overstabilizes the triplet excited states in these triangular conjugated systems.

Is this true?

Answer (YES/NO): NO